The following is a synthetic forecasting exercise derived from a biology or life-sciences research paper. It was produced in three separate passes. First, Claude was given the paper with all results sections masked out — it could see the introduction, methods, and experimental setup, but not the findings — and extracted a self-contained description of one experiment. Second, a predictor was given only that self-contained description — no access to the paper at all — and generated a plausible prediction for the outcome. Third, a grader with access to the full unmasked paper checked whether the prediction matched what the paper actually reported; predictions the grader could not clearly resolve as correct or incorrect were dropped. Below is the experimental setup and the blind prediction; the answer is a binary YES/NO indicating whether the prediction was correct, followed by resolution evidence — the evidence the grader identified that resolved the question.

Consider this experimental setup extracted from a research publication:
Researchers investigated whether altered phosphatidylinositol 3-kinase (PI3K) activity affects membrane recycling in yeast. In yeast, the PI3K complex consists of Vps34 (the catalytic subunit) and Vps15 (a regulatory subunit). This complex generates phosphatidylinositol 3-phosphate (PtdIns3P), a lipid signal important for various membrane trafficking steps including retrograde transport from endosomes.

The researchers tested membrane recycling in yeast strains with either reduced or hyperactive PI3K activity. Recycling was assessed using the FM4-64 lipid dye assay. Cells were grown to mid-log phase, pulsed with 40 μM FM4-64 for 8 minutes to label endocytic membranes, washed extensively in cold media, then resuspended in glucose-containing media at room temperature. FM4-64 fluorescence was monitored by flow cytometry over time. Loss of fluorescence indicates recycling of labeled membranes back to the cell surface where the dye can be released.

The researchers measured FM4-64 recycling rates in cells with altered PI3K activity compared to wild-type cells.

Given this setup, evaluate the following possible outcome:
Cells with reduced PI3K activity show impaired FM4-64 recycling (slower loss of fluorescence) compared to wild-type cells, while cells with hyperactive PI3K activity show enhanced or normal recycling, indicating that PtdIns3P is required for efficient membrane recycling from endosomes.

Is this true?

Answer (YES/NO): NO